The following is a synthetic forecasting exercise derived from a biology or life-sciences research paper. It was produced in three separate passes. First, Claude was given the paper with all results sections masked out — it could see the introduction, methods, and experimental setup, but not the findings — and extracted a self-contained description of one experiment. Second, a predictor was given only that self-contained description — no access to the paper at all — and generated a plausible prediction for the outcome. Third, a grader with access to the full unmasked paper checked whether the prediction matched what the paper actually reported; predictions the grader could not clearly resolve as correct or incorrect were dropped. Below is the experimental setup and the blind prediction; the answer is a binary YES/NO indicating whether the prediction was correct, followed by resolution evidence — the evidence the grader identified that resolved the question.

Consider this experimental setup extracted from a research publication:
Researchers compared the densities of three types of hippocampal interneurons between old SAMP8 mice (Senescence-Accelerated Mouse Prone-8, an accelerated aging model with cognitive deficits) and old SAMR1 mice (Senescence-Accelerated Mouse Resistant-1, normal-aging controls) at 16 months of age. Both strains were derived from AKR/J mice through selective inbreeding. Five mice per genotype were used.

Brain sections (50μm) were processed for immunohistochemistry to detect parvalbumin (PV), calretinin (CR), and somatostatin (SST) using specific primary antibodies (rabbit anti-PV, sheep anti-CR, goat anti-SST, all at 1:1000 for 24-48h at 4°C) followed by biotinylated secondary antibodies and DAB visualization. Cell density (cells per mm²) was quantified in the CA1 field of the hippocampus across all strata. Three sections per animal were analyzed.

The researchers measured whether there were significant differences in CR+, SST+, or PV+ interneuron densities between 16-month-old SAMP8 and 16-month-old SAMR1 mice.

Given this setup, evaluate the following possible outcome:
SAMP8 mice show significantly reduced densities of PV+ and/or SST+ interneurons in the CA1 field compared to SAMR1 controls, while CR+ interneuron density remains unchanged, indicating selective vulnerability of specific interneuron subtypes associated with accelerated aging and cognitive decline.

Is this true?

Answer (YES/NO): NO